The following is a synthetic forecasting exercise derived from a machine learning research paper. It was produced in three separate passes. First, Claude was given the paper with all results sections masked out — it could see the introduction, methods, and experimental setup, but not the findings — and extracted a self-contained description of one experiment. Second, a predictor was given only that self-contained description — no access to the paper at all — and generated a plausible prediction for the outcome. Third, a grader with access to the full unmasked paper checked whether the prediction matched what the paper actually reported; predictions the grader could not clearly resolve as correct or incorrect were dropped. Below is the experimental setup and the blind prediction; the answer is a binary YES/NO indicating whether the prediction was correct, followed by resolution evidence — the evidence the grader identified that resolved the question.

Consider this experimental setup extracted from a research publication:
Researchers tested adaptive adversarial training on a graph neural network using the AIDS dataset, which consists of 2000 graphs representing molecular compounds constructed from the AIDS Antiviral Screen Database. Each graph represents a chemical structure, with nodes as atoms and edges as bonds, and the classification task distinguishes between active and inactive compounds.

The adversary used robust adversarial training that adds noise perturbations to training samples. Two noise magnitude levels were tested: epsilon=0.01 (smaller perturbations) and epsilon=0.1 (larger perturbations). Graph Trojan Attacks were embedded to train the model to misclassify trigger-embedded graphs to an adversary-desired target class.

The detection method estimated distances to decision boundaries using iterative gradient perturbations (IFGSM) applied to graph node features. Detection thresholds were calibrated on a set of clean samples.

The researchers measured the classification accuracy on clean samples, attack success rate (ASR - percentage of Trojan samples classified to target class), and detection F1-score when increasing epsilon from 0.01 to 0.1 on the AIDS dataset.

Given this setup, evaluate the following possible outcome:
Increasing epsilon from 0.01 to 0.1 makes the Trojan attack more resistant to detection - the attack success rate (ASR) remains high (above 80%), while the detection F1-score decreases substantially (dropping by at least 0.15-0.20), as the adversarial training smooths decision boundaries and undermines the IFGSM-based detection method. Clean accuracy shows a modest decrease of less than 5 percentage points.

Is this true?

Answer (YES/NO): NO